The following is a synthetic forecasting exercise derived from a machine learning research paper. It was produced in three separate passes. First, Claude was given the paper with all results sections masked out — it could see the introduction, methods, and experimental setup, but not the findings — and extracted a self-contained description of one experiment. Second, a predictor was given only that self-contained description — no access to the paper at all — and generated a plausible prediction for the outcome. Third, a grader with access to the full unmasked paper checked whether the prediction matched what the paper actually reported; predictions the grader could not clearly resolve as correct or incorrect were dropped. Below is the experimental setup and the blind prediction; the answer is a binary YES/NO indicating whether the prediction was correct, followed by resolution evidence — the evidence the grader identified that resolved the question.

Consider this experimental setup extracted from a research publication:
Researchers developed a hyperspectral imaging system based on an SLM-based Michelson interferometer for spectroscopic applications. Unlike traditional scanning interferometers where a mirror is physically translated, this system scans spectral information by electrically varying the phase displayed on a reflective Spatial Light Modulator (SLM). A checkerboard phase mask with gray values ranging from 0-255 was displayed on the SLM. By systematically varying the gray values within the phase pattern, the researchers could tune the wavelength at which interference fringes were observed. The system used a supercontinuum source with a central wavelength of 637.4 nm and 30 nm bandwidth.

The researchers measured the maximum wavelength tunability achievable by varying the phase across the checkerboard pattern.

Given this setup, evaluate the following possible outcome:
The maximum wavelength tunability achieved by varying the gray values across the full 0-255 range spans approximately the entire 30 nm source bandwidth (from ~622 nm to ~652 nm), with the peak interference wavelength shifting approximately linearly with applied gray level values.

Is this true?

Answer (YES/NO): NO